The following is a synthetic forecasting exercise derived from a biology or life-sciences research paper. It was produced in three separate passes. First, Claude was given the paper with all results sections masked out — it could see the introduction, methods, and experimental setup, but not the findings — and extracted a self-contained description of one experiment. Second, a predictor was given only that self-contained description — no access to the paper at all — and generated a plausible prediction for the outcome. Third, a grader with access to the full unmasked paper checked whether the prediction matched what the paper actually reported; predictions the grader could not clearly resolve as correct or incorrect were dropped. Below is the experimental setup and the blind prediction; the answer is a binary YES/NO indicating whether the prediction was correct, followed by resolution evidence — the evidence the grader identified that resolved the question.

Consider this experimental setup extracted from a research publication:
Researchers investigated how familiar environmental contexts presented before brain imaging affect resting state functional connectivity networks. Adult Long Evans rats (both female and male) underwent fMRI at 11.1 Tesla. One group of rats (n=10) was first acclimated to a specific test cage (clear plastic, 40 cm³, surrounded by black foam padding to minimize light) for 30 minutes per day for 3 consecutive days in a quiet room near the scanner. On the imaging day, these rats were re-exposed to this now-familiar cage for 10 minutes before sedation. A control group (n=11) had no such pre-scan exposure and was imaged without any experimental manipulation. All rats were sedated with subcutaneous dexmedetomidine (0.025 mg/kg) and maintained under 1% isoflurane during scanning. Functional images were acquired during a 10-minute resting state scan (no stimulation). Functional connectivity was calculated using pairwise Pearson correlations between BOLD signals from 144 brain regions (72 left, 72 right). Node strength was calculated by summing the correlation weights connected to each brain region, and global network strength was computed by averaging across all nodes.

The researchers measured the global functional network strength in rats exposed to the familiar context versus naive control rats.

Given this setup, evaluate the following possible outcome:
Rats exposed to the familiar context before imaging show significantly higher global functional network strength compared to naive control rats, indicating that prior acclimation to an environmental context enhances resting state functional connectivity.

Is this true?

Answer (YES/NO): NO